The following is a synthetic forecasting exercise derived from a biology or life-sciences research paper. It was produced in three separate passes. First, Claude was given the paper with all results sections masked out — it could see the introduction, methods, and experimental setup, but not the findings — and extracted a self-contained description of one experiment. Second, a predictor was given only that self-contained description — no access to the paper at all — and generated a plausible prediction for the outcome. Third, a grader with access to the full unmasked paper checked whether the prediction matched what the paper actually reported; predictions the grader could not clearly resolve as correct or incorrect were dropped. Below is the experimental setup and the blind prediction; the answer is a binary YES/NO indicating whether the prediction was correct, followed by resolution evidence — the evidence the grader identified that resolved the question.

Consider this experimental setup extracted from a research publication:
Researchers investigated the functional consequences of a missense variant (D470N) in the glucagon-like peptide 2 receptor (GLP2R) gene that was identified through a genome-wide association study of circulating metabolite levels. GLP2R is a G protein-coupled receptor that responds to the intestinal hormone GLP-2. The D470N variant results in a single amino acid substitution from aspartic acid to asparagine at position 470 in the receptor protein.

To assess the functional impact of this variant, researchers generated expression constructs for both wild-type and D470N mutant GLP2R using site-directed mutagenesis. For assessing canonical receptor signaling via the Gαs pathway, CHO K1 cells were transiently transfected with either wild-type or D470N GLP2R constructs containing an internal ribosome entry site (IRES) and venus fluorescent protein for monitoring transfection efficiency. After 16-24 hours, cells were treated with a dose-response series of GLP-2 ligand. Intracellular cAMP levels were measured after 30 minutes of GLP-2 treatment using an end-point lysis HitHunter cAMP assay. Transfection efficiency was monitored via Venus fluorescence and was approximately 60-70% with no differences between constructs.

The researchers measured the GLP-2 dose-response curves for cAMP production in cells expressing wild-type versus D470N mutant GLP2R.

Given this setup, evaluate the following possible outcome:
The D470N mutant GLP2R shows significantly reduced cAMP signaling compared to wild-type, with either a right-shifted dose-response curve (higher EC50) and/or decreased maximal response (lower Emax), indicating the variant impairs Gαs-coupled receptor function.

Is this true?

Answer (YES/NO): NO